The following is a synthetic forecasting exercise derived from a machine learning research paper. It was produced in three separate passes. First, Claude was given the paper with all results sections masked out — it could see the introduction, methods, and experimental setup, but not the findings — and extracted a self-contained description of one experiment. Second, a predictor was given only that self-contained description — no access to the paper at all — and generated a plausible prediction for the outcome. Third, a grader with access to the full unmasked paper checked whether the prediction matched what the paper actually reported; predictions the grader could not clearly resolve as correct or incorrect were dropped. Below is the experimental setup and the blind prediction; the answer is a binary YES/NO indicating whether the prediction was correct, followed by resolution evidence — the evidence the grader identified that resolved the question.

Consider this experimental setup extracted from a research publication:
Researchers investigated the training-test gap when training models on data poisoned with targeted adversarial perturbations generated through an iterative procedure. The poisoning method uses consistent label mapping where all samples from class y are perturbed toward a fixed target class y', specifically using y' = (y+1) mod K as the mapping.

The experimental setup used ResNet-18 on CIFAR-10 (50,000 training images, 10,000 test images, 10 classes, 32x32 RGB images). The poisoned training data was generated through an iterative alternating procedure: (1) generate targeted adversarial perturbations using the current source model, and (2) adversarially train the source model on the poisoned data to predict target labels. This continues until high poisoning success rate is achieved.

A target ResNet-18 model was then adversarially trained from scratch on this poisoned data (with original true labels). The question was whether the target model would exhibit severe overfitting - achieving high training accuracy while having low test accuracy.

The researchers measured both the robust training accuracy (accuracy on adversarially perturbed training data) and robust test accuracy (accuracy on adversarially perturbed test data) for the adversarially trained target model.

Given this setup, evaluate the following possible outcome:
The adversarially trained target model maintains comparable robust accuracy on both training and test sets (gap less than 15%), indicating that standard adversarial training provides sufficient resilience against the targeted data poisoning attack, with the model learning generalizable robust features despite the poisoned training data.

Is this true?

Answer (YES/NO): NO